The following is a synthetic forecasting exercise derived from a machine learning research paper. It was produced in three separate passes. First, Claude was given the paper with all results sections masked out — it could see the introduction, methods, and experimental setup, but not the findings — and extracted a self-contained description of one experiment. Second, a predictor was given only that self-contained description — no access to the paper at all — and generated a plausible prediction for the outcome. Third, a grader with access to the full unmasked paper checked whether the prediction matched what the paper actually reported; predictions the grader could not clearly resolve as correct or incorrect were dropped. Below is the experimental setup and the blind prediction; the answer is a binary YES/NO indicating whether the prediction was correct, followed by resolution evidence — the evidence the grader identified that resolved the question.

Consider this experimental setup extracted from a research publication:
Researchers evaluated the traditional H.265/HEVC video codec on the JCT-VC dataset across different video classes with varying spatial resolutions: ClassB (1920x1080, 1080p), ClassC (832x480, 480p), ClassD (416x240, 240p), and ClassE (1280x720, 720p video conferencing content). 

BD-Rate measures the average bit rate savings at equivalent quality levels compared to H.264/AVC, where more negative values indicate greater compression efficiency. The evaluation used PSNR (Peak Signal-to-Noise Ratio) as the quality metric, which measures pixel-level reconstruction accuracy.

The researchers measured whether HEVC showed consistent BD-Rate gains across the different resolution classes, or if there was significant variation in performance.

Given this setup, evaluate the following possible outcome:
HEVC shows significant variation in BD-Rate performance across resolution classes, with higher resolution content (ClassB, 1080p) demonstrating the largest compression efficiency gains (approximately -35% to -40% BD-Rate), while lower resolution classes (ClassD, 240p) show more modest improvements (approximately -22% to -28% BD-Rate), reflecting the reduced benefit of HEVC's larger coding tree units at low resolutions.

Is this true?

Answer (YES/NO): NO